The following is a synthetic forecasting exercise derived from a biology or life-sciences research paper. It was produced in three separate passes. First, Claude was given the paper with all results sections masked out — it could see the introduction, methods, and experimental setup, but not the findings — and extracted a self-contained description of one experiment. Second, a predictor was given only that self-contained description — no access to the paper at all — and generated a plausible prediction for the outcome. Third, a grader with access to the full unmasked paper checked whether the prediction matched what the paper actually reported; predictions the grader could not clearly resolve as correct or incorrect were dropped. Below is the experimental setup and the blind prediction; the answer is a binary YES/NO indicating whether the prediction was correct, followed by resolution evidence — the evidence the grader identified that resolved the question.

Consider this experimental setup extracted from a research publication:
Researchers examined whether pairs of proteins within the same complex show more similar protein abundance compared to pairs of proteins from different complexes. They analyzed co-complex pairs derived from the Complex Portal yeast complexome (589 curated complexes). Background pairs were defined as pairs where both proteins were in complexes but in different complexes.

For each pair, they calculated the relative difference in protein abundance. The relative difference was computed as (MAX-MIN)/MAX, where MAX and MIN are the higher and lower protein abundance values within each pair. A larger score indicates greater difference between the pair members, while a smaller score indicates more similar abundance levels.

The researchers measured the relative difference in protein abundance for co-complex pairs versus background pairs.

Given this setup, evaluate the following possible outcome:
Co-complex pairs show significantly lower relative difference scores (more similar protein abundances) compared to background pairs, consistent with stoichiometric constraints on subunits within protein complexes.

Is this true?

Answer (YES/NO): YES